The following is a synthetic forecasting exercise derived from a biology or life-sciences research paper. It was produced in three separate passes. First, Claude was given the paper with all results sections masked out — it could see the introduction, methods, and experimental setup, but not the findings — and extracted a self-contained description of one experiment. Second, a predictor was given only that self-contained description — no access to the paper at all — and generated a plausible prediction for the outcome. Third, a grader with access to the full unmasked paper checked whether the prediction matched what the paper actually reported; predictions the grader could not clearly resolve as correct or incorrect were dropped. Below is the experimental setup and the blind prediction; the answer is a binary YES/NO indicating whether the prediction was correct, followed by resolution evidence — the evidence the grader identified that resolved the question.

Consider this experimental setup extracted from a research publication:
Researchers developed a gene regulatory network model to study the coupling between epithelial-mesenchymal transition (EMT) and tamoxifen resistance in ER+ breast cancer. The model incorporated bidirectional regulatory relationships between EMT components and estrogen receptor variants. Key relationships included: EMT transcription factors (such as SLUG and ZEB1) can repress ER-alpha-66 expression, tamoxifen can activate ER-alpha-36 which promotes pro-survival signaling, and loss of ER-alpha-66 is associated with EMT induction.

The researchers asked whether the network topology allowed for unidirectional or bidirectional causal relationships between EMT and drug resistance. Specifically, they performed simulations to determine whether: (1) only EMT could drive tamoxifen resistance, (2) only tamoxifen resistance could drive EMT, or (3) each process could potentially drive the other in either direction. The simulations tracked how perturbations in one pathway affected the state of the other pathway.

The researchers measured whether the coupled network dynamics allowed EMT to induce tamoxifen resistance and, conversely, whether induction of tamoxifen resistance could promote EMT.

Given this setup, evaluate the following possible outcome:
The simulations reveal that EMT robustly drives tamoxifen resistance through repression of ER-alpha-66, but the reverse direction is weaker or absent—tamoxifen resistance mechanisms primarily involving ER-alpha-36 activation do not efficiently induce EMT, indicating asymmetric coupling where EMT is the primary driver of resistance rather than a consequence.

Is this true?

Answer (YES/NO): NO